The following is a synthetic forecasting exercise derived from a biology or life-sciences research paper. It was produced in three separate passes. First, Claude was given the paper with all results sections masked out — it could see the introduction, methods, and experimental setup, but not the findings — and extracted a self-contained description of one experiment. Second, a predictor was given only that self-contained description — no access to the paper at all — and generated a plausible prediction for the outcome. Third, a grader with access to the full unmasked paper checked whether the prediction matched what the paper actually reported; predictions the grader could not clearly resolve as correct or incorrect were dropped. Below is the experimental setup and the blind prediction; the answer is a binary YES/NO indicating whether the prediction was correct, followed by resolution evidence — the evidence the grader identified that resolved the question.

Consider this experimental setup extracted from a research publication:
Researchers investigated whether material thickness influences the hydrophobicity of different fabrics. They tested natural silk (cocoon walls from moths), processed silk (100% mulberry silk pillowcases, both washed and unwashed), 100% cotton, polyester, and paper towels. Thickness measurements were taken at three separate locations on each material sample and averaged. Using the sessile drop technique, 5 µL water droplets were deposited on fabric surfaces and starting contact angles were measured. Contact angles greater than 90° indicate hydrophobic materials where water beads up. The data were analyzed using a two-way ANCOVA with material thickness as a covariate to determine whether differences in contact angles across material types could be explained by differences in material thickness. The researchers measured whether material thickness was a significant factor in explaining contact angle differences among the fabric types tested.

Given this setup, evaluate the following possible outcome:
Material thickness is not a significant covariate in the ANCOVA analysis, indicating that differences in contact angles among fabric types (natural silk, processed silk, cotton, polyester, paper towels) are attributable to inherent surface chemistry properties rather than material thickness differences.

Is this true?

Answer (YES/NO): NO